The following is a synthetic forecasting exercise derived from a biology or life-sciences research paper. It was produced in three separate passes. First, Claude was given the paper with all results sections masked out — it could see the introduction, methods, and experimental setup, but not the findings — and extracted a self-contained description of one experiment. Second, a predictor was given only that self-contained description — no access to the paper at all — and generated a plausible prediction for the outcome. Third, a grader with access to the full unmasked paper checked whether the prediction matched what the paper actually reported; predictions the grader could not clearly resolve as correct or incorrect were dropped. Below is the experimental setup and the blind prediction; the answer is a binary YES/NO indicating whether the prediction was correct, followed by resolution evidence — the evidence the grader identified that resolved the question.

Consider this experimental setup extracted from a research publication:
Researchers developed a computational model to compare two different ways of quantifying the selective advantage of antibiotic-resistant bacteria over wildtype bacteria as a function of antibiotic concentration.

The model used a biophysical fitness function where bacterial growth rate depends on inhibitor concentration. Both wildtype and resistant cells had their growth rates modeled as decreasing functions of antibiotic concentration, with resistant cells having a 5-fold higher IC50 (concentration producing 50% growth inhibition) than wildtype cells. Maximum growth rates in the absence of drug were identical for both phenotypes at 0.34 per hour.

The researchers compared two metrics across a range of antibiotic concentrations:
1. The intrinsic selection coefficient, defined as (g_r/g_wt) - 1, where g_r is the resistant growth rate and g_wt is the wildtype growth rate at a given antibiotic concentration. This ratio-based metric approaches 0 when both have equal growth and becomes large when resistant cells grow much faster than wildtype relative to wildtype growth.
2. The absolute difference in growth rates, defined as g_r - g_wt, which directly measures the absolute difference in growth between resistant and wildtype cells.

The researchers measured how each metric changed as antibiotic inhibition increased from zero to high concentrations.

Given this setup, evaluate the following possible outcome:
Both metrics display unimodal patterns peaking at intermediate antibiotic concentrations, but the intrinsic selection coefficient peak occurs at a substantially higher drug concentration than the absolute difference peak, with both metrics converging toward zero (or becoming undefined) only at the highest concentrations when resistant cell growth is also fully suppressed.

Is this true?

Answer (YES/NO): NO